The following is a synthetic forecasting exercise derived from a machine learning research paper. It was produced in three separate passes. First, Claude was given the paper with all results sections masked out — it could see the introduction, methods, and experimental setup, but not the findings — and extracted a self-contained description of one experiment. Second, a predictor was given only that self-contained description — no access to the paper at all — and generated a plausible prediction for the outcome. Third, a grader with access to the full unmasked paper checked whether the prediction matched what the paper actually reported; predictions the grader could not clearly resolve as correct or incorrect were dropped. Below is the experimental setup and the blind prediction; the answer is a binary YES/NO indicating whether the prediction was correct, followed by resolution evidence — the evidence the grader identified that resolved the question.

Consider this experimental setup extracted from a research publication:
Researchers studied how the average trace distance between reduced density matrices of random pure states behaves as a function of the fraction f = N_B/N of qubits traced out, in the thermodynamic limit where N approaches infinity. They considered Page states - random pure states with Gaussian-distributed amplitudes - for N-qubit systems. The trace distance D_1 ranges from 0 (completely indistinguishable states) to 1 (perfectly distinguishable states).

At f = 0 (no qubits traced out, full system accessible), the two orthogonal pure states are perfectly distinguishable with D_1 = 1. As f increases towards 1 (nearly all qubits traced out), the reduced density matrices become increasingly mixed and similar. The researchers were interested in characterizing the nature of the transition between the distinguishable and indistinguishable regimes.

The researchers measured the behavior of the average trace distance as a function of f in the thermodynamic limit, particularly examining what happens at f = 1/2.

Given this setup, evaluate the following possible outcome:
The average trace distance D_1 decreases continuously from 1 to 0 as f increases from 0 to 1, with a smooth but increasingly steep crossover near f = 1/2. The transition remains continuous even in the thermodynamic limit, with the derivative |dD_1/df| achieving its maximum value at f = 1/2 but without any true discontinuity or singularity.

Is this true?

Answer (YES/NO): NO